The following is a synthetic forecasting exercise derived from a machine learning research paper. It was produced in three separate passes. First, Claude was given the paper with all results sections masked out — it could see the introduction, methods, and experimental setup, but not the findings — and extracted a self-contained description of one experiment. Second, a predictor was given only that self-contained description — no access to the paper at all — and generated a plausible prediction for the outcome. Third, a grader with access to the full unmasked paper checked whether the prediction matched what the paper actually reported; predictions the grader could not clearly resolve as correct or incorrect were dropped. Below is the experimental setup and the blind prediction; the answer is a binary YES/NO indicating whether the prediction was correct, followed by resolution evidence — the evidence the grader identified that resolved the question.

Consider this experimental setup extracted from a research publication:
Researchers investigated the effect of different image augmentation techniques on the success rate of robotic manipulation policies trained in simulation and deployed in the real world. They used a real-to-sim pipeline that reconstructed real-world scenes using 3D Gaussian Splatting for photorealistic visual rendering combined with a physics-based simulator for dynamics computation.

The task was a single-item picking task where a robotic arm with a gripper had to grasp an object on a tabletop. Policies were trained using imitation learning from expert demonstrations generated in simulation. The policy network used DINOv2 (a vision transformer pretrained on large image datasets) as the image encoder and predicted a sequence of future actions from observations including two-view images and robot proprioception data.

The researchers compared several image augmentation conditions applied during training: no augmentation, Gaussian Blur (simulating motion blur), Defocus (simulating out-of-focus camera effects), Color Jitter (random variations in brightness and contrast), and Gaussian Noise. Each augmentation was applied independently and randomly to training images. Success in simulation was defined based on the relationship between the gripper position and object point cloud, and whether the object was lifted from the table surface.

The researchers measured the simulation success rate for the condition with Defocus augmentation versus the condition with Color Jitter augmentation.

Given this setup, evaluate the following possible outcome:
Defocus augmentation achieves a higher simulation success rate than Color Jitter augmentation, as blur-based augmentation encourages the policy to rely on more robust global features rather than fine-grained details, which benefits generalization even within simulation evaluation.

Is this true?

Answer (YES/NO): YES